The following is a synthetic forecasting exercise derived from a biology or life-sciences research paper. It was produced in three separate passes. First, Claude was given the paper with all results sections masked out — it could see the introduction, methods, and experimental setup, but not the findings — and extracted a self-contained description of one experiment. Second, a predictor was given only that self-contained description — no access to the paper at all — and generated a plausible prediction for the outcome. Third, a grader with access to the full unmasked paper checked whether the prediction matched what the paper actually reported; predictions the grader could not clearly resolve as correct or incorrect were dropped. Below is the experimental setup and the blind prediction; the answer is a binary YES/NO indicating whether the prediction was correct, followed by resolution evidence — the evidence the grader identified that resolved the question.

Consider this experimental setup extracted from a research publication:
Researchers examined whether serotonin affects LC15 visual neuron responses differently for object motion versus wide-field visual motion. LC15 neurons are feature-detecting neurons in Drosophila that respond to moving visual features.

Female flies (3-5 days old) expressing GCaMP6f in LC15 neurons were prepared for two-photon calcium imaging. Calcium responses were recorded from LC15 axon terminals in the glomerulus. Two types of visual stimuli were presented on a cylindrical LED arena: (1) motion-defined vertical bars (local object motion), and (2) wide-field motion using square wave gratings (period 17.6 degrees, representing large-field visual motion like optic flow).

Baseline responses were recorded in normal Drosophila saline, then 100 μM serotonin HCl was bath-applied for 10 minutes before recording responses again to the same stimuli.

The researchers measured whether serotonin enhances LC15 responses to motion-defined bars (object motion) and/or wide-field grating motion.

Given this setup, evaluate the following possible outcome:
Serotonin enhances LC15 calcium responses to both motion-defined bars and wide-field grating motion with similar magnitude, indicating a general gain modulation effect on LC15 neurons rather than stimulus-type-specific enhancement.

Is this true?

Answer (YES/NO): NO